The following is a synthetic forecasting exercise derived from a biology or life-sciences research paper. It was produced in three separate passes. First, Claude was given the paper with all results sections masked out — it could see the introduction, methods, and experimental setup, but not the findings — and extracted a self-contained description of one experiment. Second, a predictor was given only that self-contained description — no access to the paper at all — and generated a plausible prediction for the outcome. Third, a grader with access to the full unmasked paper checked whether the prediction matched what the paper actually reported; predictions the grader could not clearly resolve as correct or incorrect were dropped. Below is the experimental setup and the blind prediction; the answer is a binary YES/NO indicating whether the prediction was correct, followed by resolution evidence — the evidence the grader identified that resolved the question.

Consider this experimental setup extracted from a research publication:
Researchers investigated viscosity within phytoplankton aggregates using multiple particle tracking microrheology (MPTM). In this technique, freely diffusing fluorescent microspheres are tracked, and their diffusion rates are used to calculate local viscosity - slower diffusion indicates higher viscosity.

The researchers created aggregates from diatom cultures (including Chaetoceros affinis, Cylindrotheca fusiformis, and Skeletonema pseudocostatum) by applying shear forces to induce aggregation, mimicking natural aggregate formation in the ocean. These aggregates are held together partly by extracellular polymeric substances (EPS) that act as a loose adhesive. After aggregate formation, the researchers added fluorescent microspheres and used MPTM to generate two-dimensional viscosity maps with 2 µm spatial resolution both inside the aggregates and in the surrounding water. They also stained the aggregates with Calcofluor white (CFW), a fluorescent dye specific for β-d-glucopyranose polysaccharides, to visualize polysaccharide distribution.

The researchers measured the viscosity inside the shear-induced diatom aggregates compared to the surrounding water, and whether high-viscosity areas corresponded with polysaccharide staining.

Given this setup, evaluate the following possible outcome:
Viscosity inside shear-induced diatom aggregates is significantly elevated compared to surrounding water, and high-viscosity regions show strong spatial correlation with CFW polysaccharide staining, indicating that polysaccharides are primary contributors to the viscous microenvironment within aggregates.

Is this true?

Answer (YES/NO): YES